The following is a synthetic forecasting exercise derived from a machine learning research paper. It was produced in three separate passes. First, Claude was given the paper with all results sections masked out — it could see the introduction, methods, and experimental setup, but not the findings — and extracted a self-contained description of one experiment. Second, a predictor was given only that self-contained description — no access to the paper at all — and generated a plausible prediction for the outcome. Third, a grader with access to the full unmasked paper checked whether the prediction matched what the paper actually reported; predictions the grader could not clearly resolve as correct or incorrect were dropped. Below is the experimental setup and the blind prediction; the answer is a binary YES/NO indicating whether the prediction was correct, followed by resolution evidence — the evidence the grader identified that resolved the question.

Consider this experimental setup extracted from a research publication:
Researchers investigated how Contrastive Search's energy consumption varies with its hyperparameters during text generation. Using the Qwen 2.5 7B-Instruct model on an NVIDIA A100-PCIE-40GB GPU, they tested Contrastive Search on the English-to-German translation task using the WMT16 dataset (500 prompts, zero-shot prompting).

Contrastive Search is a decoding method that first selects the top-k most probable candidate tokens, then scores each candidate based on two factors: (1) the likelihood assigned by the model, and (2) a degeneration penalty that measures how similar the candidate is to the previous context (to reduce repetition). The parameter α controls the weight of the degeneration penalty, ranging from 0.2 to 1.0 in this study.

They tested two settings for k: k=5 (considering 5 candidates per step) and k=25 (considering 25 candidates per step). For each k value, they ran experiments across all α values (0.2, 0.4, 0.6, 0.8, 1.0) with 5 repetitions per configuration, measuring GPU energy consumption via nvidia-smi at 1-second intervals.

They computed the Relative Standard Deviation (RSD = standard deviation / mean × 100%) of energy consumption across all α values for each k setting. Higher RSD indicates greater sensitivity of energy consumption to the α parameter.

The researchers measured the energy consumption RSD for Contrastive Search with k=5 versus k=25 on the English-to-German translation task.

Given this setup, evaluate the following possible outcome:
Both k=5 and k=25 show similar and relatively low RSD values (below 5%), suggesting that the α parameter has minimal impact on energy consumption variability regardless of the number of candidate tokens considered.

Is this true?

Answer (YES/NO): NO